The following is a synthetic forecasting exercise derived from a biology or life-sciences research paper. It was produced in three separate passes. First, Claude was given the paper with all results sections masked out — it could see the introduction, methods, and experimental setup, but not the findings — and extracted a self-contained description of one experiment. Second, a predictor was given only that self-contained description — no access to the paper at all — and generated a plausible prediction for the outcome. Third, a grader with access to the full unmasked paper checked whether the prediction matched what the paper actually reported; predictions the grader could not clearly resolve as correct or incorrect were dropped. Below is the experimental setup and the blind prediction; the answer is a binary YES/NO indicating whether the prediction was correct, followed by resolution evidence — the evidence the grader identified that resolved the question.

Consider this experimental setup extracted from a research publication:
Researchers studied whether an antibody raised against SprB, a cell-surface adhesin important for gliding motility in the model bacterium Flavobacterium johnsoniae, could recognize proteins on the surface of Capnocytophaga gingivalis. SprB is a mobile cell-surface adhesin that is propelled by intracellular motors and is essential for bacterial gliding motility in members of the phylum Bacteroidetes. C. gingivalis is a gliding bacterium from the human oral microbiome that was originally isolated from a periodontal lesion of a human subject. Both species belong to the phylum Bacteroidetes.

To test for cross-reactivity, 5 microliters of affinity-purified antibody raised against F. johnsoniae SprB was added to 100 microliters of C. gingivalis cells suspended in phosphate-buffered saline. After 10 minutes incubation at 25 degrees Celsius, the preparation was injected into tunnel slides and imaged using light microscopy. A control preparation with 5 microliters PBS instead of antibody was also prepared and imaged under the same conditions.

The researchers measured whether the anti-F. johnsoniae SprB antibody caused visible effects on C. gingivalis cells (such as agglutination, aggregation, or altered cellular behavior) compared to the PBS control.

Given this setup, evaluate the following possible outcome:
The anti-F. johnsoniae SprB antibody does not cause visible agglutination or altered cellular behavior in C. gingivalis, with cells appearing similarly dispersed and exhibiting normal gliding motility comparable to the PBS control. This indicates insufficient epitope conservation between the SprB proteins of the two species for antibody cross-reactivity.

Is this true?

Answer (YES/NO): NO